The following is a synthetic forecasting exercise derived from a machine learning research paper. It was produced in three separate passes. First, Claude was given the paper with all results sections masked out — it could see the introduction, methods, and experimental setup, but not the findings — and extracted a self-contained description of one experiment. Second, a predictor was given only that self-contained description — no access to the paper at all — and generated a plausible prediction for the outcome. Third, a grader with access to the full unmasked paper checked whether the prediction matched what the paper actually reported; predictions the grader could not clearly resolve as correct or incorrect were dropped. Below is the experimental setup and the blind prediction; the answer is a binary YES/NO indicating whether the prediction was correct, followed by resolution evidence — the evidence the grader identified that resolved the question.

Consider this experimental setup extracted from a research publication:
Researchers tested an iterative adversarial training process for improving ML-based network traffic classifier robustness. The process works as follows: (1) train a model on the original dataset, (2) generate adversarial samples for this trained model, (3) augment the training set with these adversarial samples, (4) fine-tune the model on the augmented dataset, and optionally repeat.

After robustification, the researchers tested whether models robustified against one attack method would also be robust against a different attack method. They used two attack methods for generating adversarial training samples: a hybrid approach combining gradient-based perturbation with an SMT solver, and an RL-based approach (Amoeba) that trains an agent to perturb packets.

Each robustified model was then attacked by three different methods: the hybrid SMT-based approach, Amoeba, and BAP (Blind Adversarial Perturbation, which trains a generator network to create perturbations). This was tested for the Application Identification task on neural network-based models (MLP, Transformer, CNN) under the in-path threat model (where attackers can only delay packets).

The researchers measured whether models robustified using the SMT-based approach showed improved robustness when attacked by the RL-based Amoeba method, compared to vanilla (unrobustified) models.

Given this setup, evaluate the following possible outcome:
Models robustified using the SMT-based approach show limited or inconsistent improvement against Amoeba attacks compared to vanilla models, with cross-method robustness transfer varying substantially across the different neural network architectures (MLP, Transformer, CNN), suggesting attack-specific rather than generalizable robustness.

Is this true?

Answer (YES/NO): NO